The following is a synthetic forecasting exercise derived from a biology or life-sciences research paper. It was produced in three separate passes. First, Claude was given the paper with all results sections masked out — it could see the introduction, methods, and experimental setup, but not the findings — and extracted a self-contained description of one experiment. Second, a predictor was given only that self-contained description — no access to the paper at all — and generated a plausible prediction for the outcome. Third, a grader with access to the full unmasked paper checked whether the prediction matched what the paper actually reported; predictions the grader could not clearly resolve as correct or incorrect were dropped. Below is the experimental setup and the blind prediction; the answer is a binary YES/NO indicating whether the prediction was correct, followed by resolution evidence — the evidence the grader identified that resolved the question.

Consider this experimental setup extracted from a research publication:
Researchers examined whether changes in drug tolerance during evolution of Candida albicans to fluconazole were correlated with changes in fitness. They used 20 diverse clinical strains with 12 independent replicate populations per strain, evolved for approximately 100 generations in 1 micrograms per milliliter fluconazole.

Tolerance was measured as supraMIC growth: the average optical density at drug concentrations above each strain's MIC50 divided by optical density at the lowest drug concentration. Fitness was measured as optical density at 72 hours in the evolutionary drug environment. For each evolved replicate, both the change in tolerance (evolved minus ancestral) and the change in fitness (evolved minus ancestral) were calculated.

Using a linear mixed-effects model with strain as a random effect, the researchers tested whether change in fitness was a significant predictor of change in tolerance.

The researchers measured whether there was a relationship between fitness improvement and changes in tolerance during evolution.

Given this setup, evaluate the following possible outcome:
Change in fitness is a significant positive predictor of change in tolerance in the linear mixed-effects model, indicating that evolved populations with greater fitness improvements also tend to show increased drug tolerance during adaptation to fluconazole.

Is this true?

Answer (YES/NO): NO